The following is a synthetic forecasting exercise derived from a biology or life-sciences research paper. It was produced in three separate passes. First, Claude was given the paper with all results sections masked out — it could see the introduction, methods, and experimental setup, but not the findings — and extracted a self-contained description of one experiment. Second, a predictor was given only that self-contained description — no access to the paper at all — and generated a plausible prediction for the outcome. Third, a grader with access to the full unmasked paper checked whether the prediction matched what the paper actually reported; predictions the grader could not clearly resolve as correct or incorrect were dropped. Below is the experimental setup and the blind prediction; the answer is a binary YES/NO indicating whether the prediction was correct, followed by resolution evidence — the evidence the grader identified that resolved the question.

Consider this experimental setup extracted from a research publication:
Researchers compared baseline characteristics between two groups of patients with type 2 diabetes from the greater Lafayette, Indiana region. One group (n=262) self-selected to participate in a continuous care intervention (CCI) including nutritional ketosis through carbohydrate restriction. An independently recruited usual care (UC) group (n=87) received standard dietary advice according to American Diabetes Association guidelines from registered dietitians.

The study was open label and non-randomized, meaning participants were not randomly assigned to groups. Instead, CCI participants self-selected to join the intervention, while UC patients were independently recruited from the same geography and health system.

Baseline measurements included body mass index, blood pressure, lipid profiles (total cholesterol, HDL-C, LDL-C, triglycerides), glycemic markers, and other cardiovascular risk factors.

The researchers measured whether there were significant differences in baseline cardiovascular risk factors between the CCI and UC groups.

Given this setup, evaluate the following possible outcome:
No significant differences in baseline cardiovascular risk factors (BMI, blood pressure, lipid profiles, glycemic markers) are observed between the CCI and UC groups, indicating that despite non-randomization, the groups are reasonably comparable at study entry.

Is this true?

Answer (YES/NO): NO